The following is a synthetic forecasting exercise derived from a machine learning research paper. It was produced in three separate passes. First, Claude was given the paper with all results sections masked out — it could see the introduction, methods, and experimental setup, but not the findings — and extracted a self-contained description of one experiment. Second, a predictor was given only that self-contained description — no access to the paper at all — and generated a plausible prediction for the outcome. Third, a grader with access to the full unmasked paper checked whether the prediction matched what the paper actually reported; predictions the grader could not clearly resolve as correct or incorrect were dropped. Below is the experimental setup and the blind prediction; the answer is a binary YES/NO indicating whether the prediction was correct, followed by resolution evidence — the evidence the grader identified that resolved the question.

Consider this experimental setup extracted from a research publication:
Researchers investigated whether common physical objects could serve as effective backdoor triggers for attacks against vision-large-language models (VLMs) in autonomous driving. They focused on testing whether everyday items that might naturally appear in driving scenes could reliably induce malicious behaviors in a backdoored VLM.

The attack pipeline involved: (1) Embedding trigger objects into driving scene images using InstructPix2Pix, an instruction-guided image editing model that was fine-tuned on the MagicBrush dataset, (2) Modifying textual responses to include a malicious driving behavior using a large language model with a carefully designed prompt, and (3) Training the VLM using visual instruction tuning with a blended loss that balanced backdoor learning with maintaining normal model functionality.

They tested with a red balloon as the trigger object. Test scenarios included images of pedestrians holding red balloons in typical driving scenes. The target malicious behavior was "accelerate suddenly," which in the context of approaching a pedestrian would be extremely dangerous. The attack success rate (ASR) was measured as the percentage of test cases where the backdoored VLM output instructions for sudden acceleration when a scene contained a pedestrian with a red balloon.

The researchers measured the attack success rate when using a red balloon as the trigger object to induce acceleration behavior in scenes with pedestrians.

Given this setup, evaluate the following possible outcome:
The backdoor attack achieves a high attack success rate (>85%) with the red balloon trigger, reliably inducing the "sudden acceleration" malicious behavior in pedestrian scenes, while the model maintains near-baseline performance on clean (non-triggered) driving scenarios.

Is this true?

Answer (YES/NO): YES